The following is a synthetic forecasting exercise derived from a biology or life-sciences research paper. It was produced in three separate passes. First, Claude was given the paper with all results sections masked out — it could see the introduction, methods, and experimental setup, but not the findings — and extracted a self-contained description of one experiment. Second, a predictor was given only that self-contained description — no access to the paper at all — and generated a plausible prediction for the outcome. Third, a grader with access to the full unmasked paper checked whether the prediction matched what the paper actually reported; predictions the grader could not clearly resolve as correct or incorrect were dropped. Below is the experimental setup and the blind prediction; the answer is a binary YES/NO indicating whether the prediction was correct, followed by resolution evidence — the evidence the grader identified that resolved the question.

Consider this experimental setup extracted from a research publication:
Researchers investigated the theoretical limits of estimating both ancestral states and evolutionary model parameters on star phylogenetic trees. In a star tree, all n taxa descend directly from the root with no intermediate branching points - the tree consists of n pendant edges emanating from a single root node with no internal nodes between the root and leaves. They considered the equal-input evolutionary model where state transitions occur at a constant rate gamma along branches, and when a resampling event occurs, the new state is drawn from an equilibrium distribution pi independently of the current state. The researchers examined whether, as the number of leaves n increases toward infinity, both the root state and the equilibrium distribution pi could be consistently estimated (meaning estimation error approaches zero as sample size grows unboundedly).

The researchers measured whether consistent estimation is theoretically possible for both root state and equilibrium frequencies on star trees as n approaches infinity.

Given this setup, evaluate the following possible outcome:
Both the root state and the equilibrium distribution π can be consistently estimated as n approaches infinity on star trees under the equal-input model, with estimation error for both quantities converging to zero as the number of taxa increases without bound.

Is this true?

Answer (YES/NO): NO